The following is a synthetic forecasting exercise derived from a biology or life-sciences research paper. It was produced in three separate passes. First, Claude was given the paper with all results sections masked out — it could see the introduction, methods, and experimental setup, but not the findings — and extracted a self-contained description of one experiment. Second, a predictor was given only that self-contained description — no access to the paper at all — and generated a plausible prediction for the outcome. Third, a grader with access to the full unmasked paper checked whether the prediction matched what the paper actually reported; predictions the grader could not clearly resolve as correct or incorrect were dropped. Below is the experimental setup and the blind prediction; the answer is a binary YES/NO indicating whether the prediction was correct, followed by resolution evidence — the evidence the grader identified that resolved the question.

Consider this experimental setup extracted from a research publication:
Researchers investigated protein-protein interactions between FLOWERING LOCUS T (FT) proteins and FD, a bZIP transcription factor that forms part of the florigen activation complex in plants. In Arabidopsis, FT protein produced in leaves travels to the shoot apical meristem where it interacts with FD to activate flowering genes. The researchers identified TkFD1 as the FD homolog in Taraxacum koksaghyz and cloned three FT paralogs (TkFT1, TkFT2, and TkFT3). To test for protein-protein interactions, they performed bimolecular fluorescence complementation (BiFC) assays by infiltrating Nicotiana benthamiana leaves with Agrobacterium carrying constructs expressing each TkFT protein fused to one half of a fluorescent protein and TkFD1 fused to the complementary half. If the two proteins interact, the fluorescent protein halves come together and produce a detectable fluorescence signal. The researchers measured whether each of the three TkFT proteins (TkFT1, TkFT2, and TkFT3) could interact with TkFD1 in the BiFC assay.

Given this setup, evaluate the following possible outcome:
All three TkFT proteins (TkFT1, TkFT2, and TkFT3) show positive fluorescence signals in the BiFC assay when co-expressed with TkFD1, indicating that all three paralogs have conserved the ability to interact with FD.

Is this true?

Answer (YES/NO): YES